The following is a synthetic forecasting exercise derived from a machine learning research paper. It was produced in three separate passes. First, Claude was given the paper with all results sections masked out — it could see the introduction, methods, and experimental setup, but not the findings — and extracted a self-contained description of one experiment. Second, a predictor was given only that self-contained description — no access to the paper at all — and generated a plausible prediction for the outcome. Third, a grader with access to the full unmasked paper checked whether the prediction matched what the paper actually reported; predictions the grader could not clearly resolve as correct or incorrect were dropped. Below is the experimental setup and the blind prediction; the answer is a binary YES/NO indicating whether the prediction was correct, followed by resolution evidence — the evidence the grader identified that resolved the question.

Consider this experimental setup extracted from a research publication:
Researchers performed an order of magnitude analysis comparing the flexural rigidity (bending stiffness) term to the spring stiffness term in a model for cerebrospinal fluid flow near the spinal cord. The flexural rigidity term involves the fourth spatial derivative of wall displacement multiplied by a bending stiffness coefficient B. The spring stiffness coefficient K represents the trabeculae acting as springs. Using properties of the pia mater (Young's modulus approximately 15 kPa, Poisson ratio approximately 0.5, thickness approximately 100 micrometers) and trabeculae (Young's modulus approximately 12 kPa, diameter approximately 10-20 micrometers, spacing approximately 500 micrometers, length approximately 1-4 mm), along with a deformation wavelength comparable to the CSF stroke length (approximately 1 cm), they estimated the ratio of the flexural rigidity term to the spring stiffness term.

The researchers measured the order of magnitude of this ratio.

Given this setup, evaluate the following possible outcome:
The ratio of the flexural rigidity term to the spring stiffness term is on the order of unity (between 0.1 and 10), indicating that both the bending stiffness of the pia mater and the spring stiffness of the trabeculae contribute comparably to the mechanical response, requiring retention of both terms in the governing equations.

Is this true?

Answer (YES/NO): NO